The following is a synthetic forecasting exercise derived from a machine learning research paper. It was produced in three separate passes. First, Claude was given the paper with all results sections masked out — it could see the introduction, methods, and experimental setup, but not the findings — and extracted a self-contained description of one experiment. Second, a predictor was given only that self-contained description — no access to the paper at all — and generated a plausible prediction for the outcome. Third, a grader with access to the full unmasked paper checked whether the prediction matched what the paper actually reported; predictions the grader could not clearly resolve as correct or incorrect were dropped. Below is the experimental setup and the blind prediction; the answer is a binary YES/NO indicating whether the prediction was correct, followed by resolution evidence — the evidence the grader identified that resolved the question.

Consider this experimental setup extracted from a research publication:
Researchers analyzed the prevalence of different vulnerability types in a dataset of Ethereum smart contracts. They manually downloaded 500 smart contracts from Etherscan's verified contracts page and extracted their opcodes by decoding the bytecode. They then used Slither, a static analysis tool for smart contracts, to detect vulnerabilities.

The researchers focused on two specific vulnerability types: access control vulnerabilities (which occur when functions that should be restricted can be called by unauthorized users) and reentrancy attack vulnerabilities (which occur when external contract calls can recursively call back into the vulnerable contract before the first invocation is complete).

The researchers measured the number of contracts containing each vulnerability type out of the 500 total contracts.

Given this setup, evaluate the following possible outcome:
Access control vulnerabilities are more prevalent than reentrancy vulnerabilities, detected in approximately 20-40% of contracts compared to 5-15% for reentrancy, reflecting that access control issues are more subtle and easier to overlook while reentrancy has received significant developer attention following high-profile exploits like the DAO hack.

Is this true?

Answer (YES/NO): NO